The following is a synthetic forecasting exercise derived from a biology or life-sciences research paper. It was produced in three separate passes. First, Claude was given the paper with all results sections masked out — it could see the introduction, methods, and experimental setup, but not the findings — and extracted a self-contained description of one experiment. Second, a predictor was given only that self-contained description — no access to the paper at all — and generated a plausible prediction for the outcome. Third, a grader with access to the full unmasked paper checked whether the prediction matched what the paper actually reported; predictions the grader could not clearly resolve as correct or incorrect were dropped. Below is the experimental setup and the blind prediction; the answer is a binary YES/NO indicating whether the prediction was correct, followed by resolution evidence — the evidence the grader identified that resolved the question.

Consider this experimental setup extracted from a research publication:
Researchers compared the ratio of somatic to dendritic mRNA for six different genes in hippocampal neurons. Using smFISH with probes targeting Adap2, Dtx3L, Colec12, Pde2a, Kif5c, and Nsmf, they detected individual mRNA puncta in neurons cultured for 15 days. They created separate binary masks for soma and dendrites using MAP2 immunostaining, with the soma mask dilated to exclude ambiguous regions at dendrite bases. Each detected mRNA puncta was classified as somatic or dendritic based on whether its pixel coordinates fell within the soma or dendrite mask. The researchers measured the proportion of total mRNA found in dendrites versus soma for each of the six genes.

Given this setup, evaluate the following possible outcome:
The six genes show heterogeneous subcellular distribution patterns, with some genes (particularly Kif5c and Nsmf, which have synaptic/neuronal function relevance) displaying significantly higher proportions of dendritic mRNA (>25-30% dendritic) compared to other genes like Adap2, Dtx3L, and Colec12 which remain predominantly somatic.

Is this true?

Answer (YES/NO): NO